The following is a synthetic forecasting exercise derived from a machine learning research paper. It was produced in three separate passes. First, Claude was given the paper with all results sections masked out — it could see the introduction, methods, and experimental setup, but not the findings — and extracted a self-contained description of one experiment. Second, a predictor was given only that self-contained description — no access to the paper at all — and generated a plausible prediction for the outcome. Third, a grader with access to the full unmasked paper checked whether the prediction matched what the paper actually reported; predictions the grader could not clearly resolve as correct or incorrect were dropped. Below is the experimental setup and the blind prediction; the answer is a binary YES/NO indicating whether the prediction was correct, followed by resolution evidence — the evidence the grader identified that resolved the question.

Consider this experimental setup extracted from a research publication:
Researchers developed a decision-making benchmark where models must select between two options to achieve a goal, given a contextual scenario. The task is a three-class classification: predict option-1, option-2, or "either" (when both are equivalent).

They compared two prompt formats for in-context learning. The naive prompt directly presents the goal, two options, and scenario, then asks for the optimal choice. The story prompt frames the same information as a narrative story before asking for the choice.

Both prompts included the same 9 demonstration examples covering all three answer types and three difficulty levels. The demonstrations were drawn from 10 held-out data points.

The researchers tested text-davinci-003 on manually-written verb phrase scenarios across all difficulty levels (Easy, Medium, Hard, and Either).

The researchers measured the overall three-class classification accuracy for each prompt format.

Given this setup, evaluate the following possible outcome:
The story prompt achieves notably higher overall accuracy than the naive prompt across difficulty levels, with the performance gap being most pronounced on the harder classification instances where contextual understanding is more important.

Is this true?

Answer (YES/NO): NO